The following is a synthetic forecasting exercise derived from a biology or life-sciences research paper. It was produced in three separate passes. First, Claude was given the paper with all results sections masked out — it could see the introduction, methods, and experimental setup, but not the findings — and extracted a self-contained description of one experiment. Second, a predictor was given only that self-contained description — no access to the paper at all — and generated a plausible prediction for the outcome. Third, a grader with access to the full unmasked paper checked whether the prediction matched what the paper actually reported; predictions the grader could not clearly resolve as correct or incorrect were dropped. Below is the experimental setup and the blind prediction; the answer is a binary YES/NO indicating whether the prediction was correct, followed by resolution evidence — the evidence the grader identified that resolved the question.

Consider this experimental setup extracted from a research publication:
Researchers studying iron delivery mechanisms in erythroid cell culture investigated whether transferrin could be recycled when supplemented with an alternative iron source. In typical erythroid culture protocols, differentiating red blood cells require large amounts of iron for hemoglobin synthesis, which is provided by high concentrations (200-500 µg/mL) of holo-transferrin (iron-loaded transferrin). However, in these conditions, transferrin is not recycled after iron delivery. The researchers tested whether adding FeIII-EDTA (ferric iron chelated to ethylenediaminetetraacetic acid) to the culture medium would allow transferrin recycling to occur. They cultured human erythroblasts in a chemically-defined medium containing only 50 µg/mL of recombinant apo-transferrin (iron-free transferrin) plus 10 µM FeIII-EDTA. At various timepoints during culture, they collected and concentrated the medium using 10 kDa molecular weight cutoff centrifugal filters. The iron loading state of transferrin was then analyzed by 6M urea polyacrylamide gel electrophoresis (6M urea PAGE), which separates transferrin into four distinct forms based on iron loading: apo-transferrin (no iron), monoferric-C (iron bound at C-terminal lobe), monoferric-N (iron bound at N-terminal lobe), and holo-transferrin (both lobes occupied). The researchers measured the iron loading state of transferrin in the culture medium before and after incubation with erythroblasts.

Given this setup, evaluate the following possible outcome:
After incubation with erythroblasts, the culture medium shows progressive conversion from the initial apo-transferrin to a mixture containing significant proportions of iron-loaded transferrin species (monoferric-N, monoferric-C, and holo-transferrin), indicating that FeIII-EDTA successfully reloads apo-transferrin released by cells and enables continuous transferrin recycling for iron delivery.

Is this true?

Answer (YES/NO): NO